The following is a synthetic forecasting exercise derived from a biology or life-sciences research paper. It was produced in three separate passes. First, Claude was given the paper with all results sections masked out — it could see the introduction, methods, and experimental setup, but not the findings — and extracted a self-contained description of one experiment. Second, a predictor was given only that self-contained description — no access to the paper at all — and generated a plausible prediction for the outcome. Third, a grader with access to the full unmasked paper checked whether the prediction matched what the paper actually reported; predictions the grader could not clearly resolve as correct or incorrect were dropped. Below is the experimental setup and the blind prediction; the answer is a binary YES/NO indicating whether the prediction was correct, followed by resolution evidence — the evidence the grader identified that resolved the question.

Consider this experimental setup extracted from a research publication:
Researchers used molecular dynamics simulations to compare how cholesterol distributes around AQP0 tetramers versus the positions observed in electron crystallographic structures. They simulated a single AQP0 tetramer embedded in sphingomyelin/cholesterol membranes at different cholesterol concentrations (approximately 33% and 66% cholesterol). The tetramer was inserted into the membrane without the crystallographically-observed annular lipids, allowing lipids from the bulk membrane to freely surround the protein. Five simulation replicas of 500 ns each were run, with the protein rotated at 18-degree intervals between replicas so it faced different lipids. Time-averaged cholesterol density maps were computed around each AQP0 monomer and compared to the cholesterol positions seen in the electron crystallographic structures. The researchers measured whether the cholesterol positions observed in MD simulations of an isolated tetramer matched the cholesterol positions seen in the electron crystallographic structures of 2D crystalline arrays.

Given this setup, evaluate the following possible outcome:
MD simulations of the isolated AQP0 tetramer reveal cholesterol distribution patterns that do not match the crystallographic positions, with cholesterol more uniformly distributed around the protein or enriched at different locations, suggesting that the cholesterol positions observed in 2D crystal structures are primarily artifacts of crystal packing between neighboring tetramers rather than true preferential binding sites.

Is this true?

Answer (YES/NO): NO